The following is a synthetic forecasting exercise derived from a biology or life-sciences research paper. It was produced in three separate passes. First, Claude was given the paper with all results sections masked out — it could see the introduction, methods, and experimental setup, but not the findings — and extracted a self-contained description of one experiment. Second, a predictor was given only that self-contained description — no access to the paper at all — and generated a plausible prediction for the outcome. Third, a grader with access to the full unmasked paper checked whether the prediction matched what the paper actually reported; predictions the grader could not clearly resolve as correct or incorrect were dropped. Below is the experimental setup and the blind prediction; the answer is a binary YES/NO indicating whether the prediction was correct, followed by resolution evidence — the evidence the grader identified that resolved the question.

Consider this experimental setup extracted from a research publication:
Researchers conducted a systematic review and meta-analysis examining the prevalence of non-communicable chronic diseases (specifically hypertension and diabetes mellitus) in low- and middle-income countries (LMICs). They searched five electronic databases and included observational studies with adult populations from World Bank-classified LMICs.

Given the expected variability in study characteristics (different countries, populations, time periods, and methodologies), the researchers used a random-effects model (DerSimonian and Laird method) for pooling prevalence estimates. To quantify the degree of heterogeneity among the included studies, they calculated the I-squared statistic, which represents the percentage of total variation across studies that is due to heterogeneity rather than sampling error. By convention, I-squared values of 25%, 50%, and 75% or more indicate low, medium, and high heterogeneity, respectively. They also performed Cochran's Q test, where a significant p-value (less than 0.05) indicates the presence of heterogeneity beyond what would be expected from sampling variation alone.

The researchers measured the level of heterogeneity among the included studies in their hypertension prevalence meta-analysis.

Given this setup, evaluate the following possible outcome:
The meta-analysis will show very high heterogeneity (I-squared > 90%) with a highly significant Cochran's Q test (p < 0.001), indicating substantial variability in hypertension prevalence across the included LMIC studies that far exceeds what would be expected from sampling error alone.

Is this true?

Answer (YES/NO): YES